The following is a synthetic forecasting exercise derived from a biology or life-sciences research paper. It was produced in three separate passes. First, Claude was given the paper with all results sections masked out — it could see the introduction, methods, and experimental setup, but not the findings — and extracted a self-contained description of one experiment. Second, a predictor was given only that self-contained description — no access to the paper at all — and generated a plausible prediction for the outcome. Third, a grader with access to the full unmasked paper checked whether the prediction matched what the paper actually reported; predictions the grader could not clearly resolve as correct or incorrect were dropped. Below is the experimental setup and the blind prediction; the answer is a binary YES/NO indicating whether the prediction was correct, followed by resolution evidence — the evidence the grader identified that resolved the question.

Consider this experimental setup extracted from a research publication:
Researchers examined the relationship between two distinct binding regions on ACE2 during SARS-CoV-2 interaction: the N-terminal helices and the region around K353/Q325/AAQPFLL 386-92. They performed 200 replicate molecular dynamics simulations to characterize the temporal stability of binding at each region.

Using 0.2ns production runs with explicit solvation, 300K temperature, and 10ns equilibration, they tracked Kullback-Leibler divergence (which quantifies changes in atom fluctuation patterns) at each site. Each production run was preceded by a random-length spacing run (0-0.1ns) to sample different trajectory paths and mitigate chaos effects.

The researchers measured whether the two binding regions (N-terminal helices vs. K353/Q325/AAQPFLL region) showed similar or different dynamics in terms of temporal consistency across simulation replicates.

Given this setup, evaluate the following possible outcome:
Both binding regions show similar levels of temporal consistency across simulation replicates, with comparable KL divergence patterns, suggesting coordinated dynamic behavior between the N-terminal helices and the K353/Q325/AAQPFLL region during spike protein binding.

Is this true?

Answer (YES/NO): NO